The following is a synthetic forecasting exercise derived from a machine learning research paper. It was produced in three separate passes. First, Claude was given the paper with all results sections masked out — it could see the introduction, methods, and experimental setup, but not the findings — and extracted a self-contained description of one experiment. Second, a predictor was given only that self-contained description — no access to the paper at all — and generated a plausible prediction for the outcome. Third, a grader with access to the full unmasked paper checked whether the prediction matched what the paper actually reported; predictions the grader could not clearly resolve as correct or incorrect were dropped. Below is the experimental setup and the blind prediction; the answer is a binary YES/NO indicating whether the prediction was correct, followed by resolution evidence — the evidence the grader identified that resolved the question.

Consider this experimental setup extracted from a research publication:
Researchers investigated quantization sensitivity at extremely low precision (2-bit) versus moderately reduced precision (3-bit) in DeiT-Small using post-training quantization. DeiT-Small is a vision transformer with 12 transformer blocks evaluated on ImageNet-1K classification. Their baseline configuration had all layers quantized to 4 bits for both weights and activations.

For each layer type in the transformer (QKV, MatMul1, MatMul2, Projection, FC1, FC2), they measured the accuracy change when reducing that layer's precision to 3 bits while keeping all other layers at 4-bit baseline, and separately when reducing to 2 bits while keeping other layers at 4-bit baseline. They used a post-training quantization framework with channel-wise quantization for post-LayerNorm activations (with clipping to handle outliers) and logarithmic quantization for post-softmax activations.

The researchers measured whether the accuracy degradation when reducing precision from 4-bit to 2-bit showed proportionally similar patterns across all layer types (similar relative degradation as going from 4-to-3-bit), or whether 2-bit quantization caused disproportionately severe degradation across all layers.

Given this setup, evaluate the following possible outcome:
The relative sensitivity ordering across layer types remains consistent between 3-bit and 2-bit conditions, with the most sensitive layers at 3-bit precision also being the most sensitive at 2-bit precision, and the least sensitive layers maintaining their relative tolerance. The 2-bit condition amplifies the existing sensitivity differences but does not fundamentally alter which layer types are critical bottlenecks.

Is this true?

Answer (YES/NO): NO